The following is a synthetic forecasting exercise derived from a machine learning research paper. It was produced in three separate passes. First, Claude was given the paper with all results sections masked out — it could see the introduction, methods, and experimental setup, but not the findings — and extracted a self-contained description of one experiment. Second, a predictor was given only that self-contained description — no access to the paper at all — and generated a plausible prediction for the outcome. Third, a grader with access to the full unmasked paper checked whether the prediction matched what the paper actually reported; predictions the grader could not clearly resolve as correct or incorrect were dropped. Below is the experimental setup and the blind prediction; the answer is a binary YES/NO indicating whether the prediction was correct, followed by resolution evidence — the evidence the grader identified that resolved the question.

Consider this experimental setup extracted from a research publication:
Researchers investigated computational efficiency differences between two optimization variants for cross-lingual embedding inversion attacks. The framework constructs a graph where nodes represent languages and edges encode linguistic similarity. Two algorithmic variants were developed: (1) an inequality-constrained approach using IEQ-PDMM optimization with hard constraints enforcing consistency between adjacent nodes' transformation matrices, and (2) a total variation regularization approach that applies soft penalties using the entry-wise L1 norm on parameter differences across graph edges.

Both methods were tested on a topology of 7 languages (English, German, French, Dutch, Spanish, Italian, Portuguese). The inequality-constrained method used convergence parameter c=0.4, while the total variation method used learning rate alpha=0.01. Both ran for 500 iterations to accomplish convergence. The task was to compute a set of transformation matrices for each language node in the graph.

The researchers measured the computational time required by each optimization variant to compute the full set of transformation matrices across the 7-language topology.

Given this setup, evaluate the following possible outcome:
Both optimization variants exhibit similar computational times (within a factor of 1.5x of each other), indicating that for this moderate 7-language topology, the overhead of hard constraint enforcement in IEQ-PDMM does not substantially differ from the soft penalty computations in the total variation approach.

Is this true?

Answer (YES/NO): NO